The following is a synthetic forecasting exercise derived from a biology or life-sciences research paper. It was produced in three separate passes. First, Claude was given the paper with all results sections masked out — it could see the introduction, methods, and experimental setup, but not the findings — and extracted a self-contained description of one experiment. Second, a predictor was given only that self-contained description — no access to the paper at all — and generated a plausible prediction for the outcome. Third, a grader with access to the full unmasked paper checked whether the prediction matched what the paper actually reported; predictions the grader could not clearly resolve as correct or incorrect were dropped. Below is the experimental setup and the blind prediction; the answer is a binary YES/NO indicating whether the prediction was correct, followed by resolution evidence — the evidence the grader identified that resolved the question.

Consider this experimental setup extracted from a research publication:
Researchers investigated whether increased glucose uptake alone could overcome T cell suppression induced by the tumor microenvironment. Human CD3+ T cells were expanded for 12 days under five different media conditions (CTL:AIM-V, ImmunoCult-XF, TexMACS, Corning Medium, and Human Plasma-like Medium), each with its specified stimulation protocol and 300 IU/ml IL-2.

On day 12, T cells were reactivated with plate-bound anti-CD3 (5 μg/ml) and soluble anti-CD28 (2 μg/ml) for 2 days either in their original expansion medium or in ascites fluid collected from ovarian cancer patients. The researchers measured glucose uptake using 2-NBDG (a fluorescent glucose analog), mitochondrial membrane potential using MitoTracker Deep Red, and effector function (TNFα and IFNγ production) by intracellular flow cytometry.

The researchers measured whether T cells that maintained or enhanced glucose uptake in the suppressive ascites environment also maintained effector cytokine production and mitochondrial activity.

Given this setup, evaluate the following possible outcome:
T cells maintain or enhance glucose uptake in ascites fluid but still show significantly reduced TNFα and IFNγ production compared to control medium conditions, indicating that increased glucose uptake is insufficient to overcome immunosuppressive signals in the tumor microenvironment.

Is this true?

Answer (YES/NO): YES